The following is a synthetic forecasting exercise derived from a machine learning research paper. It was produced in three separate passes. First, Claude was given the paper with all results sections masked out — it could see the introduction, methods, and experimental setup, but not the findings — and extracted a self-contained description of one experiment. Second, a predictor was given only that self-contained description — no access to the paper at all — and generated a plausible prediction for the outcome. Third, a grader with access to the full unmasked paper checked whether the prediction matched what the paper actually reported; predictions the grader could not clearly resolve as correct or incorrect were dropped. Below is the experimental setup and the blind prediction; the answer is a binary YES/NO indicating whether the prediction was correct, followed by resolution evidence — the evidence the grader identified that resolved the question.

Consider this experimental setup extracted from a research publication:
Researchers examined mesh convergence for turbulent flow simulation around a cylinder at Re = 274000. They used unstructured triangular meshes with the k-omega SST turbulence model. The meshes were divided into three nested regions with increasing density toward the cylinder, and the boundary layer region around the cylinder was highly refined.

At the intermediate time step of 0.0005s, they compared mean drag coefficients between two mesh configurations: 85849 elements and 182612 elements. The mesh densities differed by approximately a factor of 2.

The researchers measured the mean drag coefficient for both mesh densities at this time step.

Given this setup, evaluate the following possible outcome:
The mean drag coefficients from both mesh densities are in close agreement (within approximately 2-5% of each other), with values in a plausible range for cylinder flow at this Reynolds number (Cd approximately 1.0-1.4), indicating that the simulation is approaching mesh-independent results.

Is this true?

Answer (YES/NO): NO